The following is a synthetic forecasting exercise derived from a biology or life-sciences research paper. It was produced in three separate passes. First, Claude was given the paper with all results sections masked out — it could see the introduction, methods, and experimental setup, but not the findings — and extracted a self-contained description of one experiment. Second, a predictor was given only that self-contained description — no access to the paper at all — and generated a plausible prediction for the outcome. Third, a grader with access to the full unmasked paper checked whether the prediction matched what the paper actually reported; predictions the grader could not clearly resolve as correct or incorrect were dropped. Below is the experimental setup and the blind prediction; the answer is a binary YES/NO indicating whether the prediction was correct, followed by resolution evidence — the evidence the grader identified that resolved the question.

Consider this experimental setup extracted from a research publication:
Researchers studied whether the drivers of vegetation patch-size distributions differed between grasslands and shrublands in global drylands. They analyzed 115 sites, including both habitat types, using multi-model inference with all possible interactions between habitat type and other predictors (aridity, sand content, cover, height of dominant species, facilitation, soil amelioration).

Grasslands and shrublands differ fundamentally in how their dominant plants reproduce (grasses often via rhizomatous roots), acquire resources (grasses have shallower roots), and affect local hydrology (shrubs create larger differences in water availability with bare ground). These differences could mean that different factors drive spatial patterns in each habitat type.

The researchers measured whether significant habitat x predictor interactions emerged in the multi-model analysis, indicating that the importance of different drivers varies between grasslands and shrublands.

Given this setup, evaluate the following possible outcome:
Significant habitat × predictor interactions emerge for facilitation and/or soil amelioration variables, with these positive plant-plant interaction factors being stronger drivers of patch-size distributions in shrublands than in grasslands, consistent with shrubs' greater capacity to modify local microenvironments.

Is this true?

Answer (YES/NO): YES